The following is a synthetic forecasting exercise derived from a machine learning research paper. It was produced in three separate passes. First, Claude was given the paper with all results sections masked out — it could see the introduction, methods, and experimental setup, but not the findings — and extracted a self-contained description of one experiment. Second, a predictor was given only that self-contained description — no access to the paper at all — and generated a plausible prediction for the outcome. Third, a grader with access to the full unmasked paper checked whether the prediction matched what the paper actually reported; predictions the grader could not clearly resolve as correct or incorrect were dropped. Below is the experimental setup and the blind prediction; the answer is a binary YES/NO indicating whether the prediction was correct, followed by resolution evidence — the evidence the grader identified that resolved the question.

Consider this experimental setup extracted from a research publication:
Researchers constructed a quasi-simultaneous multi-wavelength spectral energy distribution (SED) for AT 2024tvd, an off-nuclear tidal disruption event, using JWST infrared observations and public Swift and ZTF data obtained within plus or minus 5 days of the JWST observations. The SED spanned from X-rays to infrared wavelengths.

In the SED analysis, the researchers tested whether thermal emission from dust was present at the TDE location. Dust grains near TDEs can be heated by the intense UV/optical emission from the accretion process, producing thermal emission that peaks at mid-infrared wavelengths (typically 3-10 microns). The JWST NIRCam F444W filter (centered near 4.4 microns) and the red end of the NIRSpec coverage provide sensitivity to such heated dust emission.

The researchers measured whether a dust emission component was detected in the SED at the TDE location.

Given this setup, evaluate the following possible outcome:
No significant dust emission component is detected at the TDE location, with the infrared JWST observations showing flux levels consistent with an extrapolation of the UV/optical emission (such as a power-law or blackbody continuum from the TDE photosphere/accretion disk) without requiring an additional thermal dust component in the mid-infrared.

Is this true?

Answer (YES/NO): NO